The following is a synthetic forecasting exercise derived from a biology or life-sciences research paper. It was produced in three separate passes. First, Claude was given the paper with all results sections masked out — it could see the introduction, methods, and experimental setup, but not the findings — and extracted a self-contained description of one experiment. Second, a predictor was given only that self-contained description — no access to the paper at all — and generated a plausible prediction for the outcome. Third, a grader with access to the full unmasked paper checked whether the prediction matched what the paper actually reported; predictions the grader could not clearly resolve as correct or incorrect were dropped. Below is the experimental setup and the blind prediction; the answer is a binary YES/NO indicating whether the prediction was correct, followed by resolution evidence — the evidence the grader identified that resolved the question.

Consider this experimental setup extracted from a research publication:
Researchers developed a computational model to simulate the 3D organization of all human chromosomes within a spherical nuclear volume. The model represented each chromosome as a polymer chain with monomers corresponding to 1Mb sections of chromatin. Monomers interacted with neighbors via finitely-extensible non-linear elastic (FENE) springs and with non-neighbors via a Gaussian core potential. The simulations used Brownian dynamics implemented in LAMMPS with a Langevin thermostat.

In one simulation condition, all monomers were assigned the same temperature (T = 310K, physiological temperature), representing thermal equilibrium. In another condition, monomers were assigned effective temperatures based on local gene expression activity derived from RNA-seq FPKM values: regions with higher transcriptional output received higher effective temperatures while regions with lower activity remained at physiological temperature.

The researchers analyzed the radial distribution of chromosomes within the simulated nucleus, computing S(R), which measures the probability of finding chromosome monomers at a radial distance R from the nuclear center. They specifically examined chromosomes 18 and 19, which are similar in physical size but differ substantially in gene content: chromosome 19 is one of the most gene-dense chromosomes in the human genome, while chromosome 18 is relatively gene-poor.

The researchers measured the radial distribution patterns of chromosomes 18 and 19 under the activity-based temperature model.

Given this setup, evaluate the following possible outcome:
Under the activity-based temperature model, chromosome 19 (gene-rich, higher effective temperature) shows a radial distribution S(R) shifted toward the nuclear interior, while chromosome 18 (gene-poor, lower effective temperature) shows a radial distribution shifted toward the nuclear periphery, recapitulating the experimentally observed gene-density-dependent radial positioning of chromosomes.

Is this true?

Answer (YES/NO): YES